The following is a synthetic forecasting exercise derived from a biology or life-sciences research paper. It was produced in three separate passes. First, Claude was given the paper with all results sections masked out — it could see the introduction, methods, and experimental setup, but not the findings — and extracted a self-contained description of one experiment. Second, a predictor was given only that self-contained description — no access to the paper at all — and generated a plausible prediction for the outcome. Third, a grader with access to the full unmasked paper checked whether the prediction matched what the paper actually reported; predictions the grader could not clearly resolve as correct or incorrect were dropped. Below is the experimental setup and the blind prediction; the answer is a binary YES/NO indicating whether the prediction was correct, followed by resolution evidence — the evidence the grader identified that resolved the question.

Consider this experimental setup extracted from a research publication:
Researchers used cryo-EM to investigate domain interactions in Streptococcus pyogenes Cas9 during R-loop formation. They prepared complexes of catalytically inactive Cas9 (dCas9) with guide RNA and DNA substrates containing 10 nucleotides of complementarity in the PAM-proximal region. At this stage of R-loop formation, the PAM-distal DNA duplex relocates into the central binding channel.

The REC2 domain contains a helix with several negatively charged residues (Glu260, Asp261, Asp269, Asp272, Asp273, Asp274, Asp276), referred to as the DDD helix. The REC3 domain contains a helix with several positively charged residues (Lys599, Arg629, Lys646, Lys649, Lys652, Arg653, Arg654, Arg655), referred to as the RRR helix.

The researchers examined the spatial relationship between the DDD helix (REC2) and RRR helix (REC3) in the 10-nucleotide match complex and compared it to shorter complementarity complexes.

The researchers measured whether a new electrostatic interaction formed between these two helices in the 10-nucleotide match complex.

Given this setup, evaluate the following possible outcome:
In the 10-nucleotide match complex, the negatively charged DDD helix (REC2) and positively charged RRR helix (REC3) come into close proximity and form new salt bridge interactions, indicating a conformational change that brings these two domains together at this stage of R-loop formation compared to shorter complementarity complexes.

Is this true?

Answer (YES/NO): YES